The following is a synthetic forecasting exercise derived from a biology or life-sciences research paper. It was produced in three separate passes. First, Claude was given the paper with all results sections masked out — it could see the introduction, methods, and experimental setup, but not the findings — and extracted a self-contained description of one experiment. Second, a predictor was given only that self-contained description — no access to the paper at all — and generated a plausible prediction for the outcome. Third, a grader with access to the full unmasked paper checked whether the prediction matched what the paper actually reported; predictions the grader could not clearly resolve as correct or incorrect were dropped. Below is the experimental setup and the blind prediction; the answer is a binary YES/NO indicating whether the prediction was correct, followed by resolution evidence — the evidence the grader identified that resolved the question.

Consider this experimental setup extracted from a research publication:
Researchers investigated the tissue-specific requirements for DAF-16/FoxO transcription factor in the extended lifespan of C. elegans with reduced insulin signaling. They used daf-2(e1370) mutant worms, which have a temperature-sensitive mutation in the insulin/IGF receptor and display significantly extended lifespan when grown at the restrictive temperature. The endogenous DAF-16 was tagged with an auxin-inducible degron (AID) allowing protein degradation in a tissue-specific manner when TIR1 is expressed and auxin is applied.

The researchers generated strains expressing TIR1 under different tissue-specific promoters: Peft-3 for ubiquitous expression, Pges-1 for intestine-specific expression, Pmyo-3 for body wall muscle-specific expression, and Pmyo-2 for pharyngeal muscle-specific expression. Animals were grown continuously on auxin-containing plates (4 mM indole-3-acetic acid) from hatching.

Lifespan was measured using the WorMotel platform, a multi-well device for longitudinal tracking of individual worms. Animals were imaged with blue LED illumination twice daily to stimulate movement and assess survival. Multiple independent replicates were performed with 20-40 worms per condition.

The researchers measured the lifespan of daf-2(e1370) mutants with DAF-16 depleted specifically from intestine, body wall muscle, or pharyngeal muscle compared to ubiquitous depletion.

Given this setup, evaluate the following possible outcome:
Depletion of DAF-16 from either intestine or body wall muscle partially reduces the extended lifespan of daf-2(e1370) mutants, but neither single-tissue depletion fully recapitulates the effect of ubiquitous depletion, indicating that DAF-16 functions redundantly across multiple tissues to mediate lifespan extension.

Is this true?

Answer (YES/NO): NO